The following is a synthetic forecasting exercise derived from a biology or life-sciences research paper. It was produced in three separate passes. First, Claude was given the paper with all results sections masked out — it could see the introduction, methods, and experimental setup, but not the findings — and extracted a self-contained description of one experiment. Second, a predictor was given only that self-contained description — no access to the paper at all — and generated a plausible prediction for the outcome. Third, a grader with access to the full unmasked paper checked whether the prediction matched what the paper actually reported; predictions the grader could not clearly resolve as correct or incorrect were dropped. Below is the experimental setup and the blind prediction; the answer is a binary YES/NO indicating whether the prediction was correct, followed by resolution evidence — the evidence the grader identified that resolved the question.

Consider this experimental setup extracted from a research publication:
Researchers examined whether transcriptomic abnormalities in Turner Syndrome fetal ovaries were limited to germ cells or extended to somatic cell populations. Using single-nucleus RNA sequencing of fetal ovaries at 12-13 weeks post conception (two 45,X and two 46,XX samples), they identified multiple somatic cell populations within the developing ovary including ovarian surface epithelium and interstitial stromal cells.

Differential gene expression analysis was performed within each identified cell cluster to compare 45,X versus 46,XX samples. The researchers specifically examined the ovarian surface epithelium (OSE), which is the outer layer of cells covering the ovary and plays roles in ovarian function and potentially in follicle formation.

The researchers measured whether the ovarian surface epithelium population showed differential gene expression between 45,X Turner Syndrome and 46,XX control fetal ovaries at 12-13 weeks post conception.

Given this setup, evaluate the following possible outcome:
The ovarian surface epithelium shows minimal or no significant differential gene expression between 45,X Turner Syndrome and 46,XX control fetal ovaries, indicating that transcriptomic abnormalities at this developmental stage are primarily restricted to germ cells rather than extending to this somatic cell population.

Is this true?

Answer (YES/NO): NO